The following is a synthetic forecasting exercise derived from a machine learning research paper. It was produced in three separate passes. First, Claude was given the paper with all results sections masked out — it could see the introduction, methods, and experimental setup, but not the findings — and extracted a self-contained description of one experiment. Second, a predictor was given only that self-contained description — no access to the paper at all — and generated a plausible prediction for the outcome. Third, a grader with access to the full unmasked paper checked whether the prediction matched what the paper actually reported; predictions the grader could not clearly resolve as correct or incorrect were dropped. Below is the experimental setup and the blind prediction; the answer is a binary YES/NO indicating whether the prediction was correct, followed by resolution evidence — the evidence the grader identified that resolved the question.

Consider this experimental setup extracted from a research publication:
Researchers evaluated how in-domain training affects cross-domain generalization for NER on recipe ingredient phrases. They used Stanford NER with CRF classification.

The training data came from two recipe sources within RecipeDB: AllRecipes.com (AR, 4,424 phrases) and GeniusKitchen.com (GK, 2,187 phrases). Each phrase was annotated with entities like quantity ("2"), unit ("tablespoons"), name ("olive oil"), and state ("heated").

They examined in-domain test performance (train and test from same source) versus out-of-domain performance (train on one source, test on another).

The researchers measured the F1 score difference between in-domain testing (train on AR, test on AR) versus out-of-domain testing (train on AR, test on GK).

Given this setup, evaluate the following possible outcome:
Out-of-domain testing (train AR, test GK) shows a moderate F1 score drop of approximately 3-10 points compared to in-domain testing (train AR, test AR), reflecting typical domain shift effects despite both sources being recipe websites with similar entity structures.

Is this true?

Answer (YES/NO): NO